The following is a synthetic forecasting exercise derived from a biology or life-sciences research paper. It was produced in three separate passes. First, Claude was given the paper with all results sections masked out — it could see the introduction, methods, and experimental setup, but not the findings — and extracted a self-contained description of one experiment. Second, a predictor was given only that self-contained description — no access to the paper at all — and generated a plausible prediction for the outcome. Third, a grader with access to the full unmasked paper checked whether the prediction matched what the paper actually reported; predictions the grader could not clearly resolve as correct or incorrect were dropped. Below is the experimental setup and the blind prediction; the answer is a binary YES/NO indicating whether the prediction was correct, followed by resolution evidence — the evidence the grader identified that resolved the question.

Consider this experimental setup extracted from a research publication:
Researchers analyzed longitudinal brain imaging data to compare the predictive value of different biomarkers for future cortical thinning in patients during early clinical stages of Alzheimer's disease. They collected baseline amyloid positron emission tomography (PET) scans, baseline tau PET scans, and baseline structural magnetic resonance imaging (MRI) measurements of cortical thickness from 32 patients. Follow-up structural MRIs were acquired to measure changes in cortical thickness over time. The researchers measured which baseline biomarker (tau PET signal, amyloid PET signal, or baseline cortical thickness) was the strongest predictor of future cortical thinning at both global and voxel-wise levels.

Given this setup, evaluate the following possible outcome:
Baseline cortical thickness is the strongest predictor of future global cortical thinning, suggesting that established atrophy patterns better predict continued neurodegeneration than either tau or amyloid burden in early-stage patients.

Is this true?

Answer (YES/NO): NO